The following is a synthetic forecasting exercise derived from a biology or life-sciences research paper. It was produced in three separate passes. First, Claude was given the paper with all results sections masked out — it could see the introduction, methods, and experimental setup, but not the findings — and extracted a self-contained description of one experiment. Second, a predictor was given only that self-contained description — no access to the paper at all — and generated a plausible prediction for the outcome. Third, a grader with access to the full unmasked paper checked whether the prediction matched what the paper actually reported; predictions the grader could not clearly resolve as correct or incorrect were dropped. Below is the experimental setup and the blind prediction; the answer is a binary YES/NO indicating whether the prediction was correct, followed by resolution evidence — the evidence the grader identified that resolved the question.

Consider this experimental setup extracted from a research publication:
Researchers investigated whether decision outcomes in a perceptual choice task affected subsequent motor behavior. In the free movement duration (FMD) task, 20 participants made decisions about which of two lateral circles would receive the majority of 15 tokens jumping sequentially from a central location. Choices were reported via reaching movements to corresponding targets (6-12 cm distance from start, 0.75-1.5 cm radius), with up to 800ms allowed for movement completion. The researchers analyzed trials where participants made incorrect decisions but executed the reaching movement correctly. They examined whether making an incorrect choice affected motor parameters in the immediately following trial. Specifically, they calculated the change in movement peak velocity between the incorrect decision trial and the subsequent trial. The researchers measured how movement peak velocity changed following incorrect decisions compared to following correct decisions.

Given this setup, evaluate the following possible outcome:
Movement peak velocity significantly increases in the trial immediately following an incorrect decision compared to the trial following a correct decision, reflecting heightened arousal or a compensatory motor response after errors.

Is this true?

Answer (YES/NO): YES